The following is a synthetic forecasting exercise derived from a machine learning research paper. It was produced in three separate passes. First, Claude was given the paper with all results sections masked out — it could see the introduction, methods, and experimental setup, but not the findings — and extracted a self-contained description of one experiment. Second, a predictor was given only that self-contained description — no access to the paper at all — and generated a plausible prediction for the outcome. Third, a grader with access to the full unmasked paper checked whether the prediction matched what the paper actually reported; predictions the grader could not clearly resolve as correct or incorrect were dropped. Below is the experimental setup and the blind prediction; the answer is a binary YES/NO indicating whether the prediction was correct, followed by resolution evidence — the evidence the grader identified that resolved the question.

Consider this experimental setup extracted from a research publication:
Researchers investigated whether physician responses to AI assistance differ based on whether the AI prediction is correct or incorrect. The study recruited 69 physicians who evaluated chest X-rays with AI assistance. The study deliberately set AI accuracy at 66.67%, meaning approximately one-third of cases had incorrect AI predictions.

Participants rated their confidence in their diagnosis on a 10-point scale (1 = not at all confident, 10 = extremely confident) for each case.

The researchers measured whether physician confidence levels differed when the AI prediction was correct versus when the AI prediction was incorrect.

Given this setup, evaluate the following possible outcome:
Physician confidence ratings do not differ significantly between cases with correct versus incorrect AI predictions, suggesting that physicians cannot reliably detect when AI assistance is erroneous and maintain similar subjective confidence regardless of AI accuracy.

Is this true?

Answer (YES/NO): YES